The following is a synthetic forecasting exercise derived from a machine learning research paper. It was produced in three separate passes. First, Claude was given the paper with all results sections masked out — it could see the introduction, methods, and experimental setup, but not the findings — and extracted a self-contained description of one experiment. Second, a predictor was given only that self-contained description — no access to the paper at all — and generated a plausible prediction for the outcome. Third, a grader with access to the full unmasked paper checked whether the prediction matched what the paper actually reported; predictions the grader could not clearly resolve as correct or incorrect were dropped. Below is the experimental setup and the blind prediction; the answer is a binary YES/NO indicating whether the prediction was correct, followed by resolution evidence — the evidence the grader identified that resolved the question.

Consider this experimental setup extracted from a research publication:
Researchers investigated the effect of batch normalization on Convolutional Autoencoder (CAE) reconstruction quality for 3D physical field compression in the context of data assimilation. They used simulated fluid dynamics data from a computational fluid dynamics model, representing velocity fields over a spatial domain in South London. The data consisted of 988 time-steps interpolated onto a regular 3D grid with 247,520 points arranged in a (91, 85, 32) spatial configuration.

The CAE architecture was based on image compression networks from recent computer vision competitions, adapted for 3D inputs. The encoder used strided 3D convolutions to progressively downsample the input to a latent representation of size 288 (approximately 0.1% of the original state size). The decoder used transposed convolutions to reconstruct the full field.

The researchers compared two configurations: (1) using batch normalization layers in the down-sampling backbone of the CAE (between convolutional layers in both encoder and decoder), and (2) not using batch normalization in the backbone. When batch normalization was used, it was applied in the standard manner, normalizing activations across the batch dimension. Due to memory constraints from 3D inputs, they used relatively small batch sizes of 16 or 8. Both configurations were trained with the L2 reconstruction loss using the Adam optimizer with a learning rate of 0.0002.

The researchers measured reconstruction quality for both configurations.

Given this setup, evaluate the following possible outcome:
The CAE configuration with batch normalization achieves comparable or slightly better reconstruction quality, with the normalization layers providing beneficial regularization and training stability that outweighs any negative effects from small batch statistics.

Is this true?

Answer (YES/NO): NO